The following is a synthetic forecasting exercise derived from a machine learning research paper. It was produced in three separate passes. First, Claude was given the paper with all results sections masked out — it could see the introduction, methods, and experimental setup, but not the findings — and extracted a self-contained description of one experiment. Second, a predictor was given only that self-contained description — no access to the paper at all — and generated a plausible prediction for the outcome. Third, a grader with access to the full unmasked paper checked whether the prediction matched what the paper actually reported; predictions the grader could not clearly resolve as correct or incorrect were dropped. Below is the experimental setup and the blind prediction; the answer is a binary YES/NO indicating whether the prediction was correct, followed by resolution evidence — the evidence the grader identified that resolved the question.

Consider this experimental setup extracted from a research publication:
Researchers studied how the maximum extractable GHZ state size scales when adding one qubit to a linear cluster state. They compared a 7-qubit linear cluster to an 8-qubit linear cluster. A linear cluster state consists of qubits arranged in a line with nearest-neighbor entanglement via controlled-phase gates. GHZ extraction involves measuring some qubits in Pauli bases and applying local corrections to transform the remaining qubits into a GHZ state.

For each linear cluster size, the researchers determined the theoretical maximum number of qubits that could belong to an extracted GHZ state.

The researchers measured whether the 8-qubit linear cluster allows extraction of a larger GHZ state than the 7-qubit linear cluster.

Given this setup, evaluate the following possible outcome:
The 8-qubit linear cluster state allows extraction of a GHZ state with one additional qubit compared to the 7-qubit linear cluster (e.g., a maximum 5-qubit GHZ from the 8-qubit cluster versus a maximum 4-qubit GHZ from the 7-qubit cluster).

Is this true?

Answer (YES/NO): NO